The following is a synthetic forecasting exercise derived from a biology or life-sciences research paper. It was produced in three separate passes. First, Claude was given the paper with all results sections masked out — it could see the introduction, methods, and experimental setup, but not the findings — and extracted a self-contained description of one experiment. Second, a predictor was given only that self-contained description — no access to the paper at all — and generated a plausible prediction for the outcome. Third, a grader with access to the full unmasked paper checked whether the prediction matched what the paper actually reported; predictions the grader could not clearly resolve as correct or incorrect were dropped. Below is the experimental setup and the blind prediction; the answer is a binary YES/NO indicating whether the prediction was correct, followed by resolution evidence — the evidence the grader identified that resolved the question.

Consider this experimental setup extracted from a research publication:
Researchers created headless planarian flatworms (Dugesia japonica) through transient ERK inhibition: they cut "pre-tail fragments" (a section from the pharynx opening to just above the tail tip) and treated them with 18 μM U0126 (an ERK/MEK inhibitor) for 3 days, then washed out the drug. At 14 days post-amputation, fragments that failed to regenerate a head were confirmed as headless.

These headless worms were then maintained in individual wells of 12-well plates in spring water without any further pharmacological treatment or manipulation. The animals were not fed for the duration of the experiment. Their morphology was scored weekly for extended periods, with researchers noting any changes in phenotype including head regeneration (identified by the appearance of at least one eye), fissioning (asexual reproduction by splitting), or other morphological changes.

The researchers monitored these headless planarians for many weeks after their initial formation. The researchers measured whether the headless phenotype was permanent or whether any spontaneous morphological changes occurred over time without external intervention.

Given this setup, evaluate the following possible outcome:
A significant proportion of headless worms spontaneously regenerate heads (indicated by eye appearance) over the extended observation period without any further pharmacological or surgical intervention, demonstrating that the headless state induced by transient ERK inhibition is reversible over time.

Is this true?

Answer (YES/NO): YES